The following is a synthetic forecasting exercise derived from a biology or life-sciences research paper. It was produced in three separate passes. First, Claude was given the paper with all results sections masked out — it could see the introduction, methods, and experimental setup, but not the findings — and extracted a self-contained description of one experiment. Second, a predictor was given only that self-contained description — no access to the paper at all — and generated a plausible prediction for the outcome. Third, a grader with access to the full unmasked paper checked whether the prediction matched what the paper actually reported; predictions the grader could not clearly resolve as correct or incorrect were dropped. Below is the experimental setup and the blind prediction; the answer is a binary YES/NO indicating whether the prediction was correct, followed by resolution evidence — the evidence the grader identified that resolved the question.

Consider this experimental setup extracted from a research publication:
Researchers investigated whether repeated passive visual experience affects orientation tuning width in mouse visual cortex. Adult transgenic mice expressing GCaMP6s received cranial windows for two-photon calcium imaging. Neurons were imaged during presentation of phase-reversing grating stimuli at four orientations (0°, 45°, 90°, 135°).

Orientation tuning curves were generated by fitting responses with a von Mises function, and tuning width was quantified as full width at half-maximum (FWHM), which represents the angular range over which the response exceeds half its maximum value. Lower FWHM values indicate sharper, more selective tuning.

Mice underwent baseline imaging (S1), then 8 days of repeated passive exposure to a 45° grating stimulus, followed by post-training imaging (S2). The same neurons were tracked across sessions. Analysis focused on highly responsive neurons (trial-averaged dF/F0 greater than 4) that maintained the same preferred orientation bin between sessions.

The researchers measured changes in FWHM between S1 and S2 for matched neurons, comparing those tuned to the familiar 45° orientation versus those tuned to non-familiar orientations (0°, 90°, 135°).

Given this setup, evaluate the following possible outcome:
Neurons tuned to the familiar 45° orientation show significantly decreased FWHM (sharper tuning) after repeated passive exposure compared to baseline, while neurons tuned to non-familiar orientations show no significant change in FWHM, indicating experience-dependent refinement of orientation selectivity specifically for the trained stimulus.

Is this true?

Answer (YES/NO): NO